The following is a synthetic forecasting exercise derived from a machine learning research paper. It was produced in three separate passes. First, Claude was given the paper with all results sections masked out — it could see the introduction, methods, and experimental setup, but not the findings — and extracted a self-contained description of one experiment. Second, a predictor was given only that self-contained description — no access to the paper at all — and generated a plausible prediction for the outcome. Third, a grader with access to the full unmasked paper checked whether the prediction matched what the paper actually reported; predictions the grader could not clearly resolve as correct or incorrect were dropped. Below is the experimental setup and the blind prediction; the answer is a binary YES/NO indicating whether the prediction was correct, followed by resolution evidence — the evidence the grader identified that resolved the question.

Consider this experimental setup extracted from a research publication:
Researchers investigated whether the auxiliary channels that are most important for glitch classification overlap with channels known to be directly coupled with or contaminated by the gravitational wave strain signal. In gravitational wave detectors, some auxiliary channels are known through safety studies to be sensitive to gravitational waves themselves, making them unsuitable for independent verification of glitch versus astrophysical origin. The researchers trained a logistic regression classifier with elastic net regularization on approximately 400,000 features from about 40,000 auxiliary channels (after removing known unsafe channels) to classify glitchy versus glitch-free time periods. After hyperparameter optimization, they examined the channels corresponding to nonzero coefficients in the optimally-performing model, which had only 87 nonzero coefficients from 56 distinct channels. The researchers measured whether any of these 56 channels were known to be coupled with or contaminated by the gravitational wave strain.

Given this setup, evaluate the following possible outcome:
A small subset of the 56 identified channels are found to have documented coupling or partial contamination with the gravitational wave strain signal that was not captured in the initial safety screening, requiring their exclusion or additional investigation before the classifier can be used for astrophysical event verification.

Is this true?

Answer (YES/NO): NO